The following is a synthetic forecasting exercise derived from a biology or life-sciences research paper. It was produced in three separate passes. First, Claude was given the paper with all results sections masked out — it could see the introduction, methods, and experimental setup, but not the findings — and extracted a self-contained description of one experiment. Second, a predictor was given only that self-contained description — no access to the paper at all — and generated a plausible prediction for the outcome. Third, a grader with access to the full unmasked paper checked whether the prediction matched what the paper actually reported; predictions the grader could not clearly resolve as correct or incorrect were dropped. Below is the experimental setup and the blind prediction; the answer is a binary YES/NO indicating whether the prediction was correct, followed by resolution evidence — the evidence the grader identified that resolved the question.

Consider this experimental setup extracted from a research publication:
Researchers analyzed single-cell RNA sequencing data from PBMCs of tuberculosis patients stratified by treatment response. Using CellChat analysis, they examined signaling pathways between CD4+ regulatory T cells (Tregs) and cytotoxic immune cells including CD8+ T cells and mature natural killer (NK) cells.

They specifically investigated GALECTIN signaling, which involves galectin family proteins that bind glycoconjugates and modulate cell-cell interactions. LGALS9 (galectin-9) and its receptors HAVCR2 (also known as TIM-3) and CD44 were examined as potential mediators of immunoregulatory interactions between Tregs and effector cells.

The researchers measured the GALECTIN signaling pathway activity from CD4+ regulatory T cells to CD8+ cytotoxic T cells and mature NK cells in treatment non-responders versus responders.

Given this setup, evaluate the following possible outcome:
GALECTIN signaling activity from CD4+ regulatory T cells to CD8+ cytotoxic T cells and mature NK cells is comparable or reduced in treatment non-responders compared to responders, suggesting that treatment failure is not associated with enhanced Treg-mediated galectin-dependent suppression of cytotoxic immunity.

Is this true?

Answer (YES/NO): NO